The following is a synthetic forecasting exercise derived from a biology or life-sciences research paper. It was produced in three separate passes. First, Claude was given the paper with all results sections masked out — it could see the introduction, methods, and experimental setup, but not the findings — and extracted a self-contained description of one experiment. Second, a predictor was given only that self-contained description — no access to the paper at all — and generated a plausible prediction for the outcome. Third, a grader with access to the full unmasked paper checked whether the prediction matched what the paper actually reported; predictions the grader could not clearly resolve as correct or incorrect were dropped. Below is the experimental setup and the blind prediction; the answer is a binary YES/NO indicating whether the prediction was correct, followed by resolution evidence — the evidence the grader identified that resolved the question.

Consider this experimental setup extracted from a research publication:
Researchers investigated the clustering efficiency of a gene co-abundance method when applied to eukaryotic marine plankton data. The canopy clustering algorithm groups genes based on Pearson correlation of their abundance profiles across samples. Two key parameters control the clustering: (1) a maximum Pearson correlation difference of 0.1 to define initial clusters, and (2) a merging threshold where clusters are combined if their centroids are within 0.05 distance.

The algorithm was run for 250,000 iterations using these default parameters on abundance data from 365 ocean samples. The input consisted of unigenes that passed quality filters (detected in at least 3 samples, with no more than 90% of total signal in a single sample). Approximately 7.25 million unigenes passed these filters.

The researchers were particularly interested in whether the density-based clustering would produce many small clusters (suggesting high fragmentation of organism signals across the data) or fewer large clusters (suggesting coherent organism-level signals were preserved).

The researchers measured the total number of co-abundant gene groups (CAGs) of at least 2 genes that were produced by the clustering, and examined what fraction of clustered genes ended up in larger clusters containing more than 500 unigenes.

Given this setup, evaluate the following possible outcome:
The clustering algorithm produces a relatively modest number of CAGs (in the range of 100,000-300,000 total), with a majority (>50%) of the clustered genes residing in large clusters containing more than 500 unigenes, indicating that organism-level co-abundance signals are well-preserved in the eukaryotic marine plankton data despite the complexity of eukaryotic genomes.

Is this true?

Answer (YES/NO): NO